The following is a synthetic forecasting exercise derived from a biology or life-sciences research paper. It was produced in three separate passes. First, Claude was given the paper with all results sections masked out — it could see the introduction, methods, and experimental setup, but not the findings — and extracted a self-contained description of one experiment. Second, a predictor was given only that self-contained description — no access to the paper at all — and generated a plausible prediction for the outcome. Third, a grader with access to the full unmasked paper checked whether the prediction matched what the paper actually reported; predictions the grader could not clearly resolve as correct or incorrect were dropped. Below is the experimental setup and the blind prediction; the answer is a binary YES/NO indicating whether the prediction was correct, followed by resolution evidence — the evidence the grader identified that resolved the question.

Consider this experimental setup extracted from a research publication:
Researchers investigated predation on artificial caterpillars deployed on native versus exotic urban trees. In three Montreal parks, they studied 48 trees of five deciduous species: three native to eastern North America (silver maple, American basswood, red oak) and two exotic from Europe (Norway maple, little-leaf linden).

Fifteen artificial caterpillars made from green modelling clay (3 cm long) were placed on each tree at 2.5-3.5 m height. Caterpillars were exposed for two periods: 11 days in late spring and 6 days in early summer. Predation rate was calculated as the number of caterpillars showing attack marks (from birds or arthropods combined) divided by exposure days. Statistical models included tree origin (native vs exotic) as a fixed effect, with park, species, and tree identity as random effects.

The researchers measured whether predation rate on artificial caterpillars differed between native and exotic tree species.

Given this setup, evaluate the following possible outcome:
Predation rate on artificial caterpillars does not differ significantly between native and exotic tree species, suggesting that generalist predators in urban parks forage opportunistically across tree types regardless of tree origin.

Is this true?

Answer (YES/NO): YES